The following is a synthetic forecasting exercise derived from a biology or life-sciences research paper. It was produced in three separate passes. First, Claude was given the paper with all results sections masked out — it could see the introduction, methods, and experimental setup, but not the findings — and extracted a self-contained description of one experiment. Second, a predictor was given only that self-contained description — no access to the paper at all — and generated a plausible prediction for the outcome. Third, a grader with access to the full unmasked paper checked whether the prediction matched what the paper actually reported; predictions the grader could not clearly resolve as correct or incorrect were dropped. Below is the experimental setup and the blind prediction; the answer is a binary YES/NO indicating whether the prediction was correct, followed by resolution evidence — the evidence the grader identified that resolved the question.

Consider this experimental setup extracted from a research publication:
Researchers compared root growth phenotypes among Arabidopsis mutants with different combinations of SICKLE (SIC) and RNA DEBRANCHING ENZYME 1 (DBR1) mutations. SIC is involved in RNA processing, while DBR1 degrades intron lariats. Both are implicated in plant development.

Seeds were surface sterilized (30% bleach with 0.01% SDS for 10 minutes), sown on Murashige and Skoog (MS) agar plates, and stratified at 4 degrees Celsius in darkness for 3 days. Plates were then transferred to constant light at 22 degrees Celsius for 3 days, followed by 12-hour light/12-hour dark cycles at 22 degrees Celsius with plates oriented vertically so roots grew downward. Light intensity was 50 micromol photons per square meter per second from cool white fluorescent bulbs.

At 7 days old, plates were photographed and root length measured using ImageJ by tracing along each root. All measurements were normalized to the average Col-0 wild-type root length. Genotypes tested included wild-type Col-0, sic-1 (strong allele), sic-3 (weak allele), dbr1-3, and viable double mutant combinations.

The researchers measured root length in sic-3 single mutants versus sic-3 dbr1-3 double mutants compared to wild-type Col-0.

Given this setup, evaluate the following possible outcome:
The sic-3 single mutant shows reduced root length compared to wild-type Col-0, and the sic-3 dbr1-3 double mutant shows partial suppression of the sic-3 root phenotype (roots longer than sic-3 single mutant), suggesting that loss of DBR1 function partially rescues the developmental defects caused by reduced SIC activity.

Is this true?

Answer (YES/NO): NO